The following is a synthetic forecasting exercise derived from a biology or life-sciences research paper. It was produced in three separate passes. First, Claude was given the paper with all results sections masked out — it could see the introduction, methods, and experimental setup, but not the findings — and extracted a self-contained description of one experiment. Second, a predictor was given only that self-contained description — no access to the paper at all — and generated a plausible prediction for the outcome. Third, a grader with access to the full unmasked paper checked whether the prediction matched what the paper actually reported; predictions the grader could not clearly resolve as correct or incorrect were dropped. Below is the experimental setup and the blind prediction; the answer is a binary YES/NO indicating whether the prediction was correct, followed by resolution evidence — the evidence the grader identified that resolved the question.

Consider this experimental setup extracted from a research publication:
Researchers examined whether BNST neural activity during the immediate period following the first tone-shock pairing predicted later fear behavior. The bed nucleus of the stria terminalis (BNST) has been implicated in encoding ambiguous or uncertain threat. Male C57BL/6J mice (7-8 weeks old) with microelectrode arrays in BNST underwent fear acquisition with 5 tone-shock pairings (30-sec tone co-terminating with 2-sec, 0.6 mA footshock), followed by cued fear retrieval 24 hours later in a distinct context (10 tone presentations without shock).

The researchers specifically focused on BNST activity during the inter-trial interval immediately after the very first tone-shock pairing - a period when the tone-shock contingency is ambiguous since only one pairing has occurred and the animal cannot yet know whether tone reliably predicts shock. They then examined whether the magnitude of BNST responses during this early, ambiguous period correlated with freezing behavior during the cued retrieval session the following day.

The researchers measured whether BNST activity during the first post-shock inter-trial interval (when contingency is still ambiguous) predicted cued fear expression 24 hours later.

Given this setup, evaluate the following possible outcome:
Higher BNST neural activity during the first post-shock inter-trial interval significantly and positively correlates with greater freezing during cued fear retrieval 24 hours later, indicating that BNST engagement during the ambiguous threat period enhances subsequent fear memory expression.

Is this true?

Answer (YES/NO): NO